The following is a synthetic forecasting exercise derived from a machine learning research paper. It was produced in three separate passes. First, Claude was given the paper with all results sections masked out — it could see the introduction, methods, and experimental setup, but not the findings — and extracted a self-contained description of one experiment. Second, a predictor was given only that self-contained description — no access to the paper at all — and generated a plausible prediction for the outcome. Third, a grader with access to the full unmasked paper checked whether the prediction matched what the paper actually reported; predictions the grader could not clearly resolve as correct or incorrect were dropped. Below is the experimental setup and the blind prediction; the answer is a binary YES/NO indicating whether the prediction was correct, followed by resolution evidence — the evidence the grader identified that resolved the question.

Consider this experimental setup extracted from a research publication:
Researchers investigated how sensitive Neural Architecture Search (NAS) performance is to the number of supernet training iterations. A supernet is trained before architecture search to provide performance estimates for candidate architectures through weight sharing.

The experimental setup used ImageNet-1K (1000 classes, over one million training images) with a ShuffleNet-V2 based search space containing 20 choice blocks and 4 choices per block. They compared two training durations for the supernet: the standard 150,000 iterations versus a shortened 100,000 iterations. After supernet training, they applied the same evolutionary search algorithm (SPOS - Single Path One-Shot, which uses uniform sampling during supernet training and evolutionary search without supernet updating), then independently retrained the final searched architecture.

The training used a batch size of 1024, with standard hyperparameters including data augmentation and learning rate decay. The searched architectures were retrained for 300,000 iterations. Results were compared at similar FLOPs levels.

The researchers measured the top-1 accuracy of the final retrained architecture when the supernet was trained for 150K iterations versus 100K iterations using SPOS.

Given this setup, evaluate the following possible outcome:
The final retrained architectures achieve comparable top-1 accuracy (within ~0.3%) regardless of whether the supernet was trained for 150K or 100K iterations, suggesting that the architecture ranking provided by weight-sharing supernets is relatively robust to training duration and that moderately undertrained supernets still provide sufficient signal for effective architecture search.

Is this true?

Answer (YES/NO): NO